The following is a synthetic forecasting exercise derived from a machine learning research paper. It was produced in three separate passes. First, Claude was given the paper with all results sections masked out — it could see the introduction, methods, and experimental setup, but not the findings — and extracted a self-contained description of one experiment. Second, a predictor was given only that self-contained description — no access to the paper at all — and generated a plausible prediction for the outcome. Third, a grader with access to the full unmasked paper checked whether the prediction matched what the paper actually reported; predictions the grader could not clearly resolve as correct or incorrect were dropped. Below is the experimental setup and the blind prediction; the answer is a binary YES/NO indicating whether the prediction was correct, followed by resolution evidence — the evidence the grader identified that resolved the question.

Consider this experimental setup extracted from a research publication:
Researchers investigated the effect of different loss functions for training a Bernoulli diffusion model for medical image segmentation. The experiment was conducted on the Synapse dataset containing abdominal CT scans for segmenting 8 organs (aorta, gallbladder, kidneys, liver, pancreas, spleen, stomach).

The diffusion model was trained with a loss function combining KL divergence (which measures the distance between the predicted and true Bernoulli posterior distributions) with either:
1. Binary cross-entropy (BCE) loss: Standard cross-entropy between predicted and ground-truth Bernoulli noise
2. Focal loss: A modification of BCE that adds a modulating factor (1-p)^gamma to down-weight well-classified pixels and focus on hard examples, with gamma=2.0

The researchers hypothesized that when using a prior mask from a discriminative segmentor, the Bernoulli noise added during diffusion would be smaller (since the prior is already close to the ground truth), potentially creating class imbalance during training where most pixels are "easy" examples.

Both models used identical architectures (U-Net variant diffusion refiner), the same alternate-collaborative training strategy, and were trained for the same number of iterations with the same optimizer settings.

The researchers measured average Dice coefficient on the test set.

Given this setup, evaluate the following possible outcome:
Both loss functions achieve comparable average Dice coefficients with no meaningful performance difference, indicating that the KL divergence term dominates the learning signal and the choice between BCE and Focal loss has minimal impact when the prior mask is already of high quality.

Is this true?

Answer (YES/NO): NO